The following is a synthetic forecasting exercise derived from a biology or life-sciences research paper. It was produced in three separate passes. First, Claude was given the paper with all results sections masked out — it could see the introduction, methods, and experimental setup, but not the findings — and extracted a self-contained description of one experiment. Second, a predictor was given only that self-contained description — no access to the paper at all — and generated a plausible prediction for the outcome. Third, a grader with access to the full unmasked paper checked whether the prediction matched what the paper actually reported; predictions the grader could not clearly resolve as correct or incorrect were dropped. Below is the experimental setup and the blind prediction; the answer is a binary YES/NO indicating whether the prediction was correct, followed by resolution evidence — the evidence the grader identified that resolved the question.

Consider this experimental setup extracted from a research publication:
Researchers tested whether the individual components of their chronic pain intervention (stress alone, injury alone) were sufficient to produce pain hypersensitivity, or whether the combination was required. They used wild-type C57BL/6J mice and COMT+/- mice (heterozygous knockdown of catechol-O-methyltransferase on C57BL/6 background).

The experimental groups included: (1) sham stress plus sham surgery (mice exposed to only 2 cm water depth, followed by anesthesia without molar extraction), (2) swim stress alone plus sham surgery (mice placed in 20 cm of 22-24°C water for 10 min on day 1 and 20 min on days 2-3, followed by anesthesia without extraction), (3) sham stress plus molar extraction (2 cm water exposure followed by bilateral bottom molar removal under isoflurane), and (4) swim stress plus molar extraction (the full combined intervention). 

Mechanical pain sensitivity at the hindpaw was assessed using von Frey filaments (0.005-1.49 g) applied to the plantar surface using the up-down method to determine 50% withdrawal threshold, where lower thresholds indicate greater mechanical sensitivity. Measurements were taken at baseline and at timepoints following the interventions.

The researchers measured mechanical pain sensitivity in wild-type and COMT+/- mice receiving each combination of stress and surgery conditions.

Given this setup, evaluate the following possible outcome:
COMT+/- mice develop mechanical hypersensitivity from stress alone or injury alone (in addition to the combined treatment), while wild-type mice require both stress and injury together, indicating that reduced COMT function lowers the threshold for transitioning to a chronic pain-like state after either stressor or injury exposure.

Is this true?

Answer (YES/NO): NO